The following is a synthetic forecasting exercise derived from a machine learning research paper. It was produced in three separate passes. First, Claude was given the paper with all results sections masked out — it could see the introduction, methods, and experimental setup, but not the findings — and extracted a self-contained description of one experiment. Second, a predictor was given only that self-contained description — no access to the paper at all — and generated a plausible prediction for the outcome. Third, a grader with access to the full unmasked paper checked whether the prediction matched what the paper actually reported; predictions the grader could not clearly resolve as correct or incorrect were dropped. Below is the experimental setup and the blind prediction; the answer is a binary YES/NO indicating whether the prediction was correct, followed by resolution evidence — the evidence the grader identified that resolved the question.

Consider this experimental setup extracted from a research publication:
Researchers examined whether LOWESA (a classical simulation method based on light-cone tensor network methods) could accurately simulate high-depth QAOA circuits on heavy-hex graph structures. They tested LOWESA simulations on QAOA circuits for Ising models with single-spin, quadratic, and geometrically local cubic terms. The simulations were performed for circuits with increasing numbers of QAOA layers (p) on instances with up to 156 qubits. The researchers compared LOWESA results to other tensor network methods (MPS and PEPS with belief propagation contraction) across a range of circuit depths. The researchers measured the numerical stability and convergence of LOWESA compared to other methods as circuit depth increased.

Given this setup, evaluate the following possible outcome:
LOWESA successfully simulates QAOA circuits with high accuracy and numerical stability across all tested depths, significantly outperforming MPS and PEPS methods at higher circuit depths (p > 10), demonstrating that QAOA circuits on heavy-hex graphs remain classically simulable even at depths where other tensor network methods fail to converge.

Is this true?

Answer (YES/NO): NO